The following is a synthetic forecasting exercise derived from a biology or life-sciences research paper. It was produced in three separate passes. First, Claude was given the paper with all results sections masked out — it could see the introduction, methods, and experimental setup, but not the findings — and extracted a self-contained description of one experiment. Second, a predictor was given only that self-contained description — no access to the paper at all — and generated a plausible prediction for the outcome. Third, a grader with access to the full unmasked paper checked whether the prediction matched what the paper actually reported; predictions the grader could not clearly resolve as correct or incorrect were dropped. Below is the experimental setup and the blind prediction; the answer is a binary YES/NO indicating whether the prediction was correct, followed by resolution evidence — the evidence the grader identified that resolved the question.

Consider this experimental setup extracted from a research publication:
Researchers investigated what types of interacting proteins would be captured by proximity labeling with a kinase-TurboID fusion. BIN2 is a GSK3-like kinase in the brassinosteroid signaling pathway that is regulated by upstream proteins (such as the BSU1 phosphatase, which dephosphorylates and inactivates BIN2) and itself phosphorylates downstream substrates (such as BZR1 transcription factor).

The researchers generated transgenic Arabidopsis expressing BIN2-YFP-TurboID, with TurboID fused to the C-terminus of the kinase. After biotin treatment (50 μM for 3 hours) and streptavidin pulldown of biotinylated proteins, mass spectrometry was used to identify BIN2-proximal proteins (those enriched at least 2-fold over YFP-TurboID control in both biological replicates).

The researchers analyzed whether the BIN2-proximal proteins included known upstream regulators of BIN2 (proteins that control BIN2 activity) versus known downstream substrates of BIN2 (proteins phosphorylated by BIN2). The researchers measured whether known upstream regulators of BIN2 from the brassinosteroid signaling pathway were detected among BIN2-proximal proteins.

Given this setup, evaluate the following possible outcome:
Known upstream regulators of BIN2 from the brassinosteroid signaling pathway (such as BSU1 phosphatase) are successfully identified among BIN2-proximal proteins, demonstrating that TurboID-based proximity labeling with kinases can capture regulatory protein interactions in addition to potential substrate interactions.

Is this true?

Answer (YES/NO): YES